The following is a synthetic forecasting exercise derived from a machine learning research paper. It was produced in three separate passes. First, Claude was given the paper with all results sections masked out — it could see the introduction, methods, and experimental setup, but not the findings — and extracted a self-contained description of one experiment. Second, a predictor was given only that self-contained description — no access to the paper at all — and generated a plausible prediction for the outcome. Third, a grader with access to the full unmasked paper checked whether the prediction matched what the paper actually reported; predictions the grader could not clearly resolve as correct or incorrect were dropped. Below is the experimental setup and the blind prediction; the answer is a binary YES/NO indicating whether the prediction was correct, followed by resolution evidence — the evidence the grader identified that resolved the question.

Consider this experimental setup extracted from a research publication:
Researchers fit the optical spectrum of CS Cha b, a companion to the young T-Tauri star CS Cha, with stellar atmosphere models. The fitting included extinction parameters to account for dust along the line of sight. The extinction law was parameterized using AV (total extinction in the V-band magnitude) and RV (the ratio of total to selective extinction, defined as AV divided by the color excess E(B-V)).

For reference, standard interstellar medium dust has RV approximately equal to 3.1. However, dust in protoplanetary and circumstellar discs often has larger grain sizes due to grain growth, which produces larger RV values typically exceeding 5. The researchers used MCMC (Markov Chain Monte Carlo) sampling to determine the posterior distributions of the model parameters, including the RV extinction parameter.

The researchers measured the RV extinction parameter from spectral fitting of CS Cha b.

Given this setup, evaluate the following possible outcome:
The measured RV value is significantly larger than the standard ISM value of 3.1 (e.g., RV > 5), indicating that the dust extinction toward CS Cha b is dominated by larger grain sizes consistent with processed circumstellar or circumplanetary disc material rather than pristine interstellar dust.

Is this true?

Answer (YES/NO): NO